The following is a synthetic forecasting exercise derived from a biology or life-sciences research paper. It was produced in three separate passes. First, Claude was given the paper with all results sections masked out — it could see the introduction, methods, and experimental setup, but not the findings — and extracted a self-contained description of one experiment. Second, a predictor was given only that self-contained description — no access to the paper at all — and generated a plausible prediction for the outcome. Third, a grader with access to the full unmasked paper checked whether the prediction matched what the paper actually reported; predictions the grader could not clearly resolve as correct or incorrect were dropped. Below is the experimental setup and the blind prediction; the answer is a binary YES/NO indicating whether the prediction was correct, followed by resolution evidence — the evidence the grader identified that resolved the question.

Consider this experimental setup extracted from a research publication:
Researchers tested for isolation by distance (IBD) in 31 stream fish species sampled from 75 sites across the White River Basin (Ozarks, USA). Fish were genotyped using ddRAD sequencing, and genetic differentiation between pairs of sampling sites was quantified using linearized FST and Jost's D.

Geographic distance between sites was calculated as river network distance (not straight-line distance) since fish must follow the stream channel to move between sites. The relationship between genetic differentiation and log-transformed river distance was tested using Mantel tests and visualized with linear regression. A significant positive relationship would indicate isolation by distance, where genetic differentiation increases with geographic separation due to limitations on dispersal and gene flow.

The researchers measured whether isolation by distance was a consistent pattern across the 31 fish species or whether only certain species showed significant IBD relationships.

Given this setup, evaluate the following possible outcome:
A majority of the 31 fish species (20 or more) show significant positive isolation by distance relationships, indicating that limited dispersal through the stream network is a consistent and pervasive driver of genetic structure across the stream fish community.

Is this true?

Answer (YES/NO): YES